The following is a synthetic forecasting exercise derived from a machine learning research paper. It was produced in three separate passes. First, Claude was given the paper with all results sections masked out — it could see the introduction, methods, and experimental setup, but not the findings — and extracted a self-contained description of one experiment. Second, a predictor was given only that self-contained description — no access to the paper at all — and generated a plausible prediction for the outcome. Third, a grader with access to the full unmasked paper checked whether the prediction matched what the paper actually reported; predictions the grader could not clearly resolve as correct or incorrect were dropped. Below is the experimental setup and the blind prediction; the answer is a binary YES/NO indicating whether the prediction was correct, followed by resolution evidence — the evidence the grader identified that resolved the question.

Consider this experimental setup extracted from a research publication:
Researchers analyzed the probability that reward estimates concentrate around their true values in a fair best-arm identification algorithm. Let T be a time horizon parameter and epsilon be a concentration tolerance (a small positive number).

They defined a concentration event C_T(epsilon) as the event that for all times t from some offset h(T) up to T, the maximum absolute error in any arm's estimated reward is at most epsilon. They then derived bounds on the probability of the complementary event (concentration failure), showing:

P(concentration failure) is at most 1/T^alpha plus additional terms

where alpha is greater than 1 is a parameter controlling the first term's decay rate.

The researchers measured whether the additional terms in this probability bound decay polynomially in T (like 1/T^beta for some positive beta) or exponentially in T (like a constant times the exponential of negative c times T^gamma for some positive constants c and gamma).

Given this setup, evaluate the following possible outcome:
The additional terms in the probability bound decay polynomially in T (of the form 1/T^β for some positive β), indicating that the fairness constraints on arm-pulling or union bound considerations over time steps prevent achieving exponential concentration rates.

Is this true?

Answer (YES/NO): NO